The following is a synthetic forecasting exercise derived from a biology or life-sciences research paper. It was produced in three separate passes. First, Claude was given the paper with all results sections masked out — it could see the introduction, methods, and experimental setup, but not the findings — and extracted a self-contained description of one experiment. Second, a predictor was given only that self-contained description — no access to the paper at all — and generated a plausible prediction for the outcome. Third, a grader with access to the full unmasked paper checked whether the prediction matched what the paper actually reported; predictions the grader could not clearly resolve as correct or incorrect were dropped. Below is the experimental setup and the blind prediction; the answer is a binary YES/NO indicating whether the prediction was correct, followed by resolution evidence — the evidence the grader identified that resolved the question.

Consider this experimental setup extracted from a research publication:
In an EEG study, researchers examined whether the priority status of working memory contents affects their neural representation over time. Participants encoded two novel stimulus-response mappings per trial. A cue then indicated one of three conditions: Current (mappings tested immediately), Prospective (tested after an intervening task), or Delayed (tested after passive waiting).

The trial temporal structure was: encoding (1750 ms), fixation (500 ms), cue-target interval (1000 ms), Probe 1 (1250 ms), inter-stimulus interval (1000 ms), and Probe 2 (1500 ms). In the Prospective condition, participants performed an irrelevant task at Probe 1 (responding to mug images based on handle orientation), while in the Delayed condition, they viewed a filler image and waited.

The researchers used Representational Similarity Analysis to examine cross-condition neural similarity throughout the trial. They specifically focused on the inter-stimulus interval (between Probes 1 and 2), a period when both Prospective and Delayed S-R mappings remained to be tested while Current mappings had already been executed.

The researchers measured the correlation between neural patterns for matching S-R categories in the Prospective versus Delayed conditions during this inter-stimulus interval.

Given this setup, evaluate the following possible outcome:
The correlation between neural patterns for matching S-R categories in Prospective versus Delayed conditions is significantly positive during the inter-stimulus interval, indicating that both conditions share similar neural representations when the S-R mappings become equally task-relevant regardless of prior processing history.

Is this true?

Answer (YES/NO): NO